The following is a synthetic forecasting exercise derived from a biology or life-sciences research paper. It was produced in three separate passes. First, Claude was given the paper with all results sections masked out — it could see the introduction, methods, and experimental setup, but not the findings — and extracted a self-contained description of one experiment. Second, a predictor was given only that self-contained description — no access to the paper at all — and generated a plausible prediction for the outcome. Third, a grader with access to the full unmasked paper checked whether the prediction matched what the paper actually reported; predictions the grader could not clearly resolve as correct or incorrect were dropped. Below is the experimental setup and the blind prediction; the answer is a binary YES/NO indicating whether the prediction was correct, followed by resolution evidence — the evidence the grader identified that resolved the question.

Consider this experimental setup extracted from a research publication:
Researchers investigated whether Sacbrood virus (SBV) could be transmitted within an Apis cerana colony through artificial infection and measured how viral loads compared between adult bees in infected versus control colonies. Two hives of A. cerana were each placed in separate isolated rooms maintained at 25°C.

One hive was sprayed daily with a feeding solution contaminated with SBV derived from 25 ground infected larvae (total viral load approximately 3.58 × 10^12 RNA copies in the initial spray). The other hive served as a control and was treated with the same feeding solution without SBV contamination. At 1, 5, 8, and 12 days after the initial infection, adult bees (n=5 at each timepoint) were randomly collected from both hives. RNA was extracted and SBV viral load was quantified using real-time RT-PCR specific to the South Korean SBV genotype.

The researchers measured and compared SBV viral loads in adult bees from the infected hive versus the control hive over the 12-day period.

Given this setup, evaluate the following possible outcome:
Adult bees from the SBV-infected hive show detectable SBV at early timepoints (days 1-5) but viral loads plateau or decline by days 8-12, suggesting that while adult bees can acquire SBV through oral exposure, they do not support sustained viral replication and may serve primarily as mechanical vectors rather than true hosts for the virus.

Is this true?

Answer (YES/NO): NO